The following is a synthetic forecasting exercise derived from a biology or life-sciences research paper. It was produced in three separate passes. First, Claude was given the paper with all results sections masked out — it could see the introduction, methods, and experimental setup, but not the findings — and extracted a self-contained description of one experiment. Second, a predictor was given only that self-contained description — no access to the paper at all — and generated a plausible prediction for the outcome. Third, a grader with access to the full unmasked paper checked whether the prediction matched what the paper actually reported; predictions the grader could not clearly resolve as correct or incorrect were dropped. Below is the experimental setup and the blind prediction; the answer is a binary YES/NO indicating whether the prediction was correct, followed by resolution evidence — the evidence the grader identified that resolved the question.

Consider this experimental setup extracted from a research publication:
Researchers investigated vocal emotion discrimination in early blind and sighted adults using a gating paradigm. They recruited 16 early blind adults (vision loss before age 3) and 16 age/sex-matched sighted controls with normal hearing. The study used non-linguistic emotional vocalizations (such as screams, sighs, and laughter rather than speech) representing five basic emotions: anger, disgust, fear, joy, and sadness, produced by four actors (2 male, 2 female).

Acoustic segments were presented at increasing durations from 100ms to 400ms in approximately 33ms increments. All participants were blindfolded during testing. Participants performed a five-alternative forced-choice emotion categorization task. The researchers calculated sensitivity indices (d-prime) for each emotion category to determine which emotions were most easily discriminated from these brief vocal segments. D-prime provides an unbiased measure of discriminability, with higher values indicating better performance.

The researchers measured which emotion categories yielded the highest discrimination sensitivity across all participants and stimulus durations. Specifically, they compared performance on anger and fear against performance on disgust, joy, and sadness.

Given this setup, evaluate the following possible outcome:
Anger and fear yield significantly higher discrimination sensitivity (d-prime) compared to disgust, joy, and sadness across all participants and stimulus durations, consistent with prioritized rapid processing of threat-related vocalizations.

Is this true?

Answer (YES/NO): YES